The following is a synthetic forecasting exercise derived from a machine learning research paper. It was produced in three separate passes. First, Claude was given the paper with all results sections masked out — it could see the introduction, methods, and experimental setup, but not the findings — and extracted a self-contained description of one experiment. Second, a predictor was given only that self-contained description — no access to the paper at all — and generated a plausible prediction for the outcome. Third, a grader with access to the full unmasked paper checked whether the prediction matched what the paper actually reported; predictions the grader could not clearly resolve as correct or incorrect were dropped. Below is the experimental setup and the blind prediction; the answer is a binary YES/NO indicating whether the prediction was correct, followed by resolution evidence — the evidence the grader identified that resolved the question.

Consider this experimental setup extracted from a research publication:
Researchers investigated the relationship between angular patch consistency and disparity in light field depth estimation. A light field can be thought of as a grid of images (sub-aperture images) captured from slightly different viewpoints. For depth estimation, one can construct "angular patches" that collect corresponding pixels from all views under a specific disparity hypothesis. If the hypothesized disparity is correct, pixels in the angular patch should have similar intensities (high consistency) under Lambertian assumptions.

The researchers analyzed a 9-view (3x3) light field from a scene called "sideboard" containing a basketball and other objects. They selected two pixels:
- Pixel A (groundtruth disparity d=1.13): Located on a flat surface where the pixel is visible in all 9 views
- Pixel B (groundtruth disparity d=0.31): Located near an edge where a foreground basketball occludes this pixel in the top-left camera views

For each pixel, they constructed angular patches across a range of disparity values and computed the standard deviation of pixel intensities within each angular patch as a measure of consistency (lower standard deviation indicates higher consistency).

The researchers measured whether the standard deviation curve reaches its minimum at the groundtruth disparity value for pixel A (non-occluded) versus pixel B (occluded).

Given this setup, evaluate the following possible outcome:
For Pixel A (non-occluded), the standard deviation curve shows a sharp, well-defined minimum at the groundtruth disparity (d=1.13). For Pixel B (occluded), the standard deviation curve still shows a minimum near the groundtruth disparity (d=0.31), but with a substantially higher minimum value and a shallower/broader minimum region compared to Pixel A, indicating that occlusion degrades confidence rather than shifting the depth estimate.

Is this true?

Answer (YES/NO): NO